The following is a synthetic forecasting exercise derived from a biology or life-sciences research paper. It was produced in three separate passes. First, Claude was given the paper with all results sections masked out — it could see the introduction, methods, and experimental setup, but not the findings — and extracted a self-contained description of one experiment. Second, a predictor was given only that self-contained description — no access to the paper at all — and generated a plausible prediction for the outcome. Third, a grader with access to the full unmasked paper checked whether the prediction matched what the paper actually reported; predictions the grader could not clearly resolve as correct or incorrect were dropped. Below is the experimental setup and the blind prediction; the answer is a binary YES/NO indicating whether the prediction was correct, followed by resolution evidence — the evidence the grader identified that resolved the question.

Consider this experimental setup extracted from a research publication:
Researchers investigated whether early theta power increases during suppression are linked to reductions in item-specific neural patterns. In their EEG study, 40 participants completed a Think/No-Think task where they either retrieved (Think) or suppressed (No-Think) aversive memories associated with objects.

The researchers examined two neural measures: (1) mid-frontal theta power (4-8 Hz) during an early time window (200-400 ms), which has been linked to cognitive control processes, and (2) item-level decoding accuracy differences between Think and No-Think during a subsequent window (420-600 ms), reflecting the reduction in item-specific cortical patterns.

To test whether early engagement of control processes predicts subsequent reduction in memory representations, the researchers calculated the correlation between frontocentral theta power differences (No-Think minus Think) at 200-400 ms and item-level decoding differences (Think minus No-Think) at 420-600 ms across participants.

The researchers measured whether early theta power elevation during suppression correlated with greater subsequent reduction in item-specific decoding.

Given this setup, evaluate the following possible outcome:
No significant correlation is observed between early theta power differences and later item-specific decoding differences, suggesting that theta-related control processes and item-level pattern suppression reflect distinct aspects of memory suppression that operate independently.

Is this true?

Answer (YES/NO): NO